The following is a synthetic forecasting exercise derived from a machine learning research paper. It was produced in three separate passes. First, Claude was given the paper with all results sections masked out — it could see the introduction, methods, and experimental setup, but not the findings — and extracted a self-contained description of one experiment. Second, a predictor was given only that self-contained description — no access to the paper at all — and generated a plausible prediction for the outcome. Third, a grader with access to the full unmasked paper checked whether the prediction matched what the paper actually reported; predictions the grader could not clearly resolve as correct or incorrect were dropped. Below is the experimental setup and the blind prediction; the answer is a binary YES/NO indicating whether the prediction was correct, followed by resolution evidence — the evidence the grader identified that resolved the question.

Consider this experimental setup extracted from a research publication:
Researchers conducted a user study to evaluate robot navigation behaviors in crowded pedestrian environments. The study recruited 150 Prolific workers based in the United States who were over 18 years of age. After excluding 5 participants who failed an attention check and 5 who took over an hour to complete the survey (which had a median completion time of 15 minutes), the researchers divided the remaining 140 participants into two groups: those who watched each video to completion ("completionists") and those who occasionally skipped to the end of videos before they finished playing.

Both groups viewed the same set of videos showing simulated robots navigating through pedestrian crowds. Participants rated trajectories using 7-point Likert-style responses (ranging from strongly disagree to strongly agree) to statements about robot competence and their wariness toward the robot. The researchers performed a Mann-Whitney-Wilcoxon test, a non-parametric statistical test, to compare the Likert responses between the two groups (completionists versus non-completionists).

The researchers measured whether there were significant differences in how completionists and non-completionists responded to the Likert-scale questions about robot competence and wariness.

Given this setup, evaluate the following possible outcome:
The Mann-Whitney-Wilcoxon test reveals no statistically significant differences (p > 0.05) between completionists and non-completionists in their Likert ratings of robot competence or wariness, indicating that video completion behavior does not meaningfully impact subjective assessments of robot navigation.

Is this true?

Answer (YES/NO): NO